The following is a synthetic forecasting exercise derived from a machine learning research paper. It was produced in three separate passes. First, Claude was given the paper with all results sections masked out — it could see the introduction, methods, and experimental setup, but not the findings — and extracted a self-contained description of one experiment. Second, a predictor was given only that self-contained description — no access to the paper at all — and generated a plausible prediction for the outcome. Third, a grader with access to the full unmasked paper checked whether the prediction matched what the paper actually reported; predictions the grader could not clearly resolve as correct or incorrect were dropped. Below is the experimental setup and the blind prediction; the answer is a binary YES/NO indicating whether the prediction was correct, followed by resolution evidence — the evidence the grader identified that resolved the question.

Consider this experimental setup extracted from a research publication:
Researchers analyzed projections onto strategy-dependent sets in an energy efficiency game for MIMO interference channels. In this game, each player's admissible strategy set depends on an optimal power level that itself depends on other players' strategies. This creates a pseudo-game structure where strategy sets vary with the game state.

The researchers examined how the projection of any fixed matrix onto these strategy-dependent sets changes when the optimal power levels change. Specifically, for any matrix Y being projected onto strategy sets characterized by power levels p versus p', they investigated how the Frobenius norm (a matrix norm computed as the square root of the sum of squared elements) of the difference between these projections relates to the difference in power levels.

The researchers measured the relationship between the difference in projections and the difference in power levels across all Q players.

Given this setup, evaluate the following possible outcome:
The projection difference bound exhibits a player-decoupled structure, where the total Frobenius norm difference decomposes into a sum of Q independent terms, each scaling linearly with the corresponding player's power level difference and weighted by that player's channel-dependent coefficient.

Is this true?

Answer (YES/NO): NO